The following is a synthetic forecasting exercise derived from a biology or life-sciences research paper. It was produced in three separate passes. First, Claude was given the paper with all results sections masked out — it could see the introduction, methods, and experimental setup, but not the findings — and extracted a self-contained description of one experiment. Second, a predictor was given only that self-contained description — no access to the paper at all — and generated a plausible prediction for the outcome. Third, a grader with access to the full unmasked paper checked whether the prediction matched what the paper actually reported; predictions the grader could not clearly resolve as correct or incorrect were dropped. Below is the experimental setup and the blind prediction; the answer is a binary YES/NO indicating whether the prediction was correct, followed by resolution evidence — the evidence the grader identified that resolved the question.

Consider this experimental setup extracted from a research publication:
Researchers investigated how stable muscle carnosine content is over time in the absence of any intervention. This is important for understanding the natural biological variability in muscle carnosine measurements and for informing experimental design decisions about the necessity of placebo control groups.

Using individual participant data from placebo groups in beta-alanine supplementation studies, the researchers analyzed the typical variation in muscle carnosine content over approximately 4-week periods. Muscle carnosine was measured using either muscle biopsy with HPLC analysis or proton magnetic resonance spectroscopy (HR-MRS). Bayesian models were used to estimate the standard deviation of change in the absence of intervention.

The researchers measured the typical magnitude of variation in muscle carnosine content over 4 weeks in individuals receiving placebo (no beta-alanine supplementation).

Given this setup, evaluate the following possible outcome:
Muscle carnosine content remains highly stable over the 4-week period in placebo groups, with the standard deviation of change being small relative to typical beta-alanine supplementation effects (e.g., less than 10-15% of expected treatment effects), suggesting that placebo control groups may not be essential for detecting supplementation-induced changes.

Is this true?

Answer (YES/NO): NO